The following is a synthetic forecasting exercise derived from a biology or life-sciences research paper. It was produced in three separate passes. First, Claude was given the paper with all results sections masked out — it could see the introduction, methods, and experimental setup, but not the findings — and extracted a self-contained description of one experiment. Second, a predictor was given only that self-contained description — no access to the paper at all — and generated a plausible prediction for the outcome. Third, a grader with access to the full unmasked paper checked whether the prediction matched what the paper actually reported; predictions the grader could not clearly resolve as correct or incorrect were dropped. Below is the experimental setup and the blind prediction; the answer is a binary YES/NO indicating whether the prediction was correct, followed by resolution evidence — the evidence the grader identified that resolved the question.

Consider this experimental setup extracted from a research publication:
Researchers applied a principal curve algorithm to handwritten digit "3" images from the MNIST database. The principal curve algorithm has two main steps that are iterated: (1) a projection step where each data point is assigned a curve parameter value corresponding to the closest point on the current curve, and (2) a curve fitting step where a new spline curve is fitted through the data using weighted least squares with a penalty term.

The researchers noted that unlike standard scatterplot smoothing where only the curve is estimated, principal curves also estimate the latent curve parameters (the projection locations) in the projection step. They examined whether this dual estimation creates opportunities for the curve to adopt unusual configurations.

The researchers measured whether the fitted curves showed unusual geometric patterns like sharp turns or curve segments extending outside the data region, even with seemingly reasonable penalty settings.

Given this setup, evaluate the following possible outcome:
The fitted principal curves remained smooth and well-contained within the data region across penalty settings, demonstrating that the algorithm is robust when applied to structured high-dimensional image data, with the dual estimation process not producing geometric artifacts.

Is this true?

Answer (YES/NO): NO